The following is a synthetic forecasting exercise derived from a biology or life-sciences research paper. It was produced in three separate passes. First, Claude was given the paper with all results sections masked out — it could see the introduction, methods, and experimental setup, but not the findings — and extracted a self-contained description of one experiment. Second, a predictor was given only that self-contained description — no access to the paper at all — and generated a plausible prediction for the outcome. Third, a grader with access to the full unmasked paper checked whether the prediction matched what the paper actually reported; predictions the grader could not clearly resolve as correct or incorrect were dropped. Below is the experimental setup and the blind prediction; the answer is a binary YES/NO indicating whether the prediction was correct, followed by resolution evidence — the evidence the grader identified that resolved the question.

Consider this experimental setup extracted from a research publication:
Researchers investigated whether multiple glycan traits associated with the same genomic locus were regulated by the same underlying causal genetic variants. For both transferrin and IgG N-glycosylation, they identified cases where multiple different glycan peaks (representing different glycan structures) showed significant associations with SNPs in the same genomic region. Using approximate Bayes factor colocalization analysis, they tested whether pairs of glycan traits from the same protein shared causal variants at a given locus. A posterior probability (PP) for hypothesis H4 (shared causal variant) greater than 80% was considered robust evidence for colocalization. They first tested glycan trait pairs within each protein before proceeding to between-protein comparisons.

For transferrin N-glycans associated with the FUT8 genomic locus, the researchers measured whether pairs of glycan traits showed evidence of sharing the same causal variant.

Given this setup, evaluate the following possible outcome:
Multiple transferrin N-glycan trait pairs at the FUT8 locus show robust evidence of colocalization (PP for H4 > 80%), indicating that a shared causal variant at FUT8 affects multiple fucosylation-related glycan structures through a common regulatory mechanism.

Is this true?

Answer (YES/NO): YES